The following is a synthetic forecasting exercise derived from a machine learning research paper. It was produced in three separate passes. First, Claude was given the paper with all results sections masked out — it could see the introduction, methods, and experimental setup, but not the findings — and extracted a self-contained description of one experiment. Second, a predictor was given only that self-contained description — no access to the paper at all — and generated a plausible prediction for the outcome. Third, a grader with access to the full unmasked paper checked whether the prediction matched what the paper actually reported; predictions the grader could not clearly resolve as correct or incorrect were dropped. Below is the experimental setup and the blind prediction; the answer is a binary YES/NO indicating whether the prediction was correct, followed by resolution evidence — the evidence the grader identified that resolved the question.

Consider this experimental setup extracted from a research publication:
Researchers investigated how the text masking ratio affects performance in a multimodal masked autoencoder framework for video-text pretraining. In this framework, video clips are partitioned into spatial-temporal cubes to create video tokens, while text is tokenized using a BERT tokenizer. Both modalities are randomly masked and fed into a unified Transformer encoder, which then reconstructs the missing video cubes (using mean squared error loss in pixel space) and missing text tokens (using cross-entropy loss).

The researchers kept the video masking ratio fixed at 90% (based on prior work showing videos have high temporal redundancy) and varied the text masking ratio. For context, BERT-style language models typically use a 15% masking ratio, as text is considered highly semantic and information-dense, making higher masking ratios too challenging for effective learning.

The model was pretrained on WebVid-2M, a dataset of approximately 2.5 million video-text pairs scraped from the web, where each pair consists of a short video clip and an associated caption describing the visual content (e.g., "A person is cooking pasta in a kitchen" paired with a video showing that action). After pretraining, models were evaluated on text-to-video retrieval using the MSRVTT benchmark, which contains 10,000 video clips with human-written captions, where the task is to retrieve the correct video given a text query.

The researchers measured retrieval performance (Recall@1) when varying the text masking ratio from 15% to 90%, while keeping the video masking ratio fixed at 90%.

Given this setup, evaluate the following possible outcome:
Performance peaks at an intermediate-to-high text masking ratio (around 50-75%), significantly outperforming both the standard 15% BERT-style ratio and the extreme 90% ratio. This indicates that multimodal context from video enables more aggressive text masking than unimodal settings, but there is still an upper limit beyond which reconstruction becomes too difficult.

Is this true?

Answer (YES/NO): YES